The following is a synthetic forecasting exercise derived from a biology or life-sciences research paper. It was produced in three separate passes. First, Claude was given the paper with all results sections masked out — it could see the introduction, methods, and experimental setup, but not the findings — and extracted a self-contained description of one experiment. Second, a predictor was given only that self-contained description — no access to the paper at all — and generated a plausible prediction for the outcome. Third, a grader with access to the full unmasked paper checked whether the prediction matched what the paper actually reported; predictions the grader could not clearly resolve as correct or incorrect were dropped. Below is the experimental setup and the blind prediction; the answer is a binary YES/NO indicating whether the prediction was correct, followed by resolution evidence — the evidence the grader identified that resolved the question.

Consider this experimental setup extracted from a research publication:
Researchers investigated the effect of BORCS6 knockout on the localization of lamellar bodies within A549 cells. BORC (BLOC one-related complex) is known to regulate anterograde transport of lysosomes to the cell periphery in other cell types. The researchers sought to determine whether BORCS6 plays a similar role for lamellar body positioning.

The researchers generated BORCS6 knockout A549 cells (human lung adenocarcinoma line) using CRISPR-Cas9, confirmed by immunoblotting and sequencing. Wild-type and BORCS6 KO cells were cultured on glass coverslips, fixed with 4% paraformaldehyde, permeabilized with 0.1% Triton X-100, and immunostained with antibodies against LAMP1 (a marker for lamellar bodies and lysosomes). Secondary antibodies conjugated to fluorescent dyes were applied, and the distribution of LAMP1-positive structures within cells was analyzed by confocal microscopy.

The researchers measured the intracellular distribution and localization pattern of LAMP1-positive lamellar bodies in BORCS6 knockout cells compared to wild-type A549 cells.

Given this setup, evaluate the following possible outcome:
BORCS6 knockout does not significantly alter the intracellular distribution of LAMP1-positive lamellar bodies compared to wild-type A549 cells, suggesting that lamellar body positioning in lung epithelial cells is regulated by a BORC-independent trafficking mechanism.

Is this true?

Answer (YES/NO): YES